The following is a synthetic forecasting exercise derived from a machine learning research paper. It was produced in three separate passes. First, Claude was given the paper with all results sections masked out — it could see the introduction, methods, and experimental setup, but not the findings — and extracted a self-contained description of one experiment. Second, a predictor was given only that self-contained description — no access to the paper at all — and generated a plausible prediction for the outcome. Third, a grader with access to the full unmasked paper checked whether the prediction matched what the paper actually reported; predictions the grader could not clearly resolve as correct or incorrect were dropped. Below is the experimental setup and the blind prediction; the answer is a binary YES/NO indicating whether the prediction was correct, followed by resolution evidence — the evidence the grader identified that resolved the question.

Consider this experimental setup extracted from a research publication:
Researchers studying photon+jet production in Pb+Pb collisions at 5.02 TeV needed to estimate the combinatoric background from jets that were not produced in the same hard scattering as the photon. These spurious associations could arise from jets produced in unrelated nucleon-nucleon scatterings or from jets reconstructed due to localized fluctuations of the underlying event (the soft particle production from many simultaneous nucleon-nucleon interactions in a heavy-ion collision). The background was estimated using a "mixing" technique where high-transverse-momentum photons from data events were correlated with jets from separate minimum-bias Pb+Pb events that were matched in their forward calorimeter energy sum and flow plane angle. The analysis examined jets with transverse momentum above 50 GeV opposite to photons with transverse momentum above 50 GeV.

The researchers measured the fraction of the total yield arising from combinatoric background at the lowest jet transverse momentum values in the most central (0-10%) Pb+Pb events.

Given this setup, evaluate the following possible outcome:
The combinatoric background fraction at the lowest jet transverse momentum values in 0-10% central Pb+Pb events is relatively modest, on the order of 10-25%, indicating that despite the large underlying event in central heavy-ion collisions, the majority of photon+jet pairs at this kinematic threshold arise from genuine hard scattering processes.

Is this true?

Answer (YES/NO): NO